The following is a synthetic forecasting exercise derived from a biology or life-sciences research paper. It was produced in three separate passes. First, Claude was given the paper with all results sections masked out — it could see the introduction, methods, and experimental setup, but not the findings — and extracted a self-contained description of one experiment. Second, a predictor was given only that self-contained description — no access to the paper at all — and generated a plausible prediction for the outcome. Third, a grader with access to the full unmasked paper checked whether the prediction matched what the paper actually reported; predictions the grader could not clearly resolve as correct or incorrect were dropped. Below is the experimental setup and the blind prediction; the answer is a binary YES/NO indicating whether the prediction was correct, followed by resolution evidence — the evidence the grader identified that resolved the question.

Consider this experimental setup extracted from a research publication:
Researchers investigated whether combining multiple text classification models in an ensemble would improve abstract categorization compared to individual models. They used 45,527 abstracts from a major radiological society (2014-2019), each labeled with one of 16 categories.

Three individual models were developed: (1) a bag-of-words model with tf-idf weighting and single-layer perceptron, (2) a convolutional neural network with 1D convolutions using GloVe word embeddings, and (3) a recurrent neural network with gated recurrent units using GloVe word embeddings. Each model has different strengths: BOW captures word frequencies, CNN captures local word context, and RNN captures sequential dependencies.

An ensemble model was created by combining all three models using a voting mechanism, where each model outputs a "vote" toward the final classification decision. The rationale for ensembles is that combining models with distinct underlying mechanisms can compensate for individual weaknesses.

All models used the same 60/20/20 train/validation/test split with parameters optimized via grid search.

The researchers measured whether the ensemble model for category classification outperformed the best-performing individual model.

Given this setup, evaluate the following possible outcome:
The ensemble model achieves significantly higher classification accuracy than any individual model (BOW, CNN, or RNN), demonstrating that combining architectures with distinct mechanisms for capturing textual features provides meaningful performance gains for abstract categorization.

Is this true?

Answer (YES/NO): YES